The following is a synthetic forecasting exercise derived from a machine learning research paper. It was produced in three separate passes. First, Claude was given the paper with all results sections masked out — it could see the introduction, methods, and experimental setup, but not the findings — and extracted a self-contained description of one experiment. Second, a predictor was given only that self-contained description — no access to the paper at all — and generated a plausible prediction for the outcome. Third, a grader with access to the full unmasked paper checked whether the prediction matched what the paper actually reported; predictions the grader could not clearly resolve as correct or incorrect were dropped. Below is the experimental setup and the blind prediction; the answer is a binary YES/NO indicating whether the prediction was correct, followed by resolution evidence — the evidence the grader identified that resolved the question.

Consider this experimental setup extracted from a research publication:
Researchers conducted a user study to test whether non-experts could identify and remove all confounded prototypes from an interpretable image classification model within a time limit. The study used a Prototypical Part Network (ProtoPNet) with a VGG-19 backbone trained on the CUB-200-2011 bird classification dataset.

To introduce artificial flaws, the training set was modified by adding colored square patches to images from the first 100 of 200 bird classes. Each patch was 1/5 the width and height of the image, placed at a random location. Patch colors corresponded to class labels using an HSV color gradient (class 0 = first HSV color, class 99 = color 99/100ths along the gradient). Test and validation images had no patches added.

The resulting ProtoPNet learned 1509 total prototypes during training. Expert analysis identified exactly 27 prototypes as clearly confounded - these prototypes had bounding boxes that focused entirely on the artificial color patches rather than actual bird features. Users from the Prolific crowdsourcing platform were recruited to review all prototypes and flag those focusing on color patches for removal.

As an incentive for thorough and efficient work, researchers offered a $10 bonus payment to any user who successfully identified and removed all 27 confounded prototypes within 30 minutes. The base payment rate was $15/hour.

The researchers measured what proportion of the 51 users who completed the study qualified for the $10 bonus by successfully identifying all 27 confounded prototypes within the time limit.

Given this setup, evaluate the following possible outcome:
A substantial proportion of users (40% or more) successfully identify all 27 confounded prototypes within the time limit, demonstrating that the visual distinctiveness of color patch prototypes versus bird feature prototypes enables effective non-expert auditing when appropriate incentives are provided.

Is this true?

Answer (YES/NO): NO